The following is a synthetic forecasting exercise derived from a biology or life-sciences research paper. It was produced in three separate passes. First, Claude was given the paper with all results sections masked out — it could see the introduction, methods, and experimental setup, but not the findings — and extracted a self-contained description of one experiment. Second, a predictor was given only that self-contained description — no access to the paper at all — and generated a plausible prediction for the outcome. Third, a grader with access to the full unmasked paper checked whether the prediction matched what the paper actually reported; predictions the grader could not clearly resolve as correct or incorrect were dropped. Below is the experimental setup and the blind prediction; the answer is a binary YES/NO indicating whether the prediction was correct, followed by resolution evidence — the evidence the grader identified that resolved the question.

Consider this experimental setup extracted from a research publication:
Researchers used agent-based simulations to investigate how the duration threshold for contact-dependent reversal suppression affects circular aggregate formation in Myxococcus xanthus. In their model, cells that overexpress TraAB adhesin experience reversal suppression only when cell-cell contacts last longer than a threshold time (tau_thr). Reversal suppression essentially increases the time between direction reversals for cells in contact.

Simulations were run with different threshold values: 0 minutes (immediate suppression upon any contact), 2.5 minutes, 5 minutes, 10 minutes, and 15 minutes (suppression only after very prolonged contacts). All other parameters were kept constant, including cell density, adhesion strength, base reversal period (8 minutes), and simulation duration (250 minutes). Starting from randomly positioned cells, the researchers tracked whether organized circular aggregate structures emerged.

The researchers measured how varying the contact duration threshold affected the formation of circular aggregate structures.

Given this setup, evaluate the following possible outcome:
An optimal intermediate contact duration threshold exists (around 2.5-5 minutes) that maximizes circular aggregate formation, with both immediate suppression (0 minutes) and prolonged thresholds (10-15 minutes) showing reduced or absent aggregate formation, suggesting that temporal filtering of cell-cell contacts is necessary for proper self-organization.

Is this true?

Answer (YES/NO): NO